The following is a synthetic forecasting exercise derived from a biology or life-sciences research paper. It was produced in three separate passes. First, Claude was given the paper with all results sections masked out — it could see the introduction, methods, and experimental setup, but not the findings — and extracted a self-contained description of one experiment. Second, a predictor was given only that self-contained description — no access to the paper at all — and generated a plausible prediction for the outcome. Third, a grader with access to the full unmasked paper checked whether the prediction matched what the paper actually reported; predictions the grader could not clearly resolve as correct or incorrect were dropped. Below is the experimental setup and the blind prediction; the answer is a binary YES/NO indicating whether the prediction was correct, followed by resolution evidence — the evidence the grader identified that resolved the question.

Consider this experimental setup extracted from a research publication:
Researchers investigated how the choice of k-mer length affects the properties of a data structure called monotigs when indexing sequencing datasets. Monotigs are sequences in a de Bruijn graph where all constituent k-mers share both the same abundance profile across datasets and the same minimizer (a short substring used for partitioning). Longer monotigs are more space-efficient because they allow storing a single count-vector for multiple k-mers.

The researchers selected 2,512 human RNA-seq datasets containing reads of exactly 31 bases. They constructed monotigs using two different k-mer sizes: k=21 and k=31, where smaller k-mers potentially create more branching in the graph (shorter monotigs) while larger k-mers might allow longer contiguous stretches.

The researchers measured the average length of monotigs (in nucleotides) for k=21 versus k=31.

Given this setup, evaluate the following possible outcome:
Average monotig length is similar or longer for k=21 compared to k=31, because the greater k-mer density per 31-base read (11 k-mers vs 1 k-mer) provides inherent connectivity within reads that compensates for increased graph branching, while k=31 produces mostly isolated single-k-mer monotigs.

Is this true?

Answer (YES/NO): NO